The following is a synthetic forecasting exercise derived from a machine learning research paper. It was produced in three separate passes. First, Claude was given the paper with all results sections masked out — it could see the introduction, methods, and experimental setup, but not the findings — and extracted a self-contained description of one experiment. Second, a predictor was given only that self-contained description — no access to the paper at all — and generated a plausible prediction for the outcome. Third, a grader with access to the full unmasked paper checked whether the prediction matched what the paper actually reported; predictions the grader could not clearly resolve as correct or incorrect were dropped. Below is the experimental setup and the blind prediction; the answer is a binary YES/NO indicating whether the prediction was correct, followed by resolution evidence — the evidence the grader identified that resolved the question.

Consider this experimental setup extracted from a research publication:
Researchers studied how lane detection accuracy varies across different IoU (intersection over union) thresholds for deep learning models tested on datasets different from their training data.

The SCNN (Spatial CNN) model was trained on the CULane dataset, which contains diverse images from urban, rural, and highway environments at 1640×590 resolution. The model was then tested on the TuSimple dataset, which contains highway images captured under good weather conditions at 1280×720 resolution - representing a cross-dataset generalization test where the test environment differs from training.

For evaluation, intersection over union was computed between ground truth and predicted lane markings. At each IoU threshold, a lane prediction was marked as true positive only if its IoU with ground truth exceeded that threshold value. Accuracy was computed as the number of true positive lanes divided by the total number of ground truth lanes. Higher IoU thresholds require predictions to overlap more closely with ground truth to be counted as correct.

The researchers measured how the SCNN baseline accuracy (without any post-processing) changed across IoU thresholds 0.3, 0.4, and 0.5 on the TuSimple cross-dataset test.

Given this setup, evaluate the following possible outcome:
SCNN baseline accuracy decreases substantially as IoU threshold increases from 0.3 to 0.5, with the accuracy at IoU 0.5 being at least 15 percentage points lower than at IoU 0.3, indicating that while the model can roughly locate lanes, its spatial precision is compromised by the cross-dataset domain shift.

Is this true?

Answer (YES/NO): YES